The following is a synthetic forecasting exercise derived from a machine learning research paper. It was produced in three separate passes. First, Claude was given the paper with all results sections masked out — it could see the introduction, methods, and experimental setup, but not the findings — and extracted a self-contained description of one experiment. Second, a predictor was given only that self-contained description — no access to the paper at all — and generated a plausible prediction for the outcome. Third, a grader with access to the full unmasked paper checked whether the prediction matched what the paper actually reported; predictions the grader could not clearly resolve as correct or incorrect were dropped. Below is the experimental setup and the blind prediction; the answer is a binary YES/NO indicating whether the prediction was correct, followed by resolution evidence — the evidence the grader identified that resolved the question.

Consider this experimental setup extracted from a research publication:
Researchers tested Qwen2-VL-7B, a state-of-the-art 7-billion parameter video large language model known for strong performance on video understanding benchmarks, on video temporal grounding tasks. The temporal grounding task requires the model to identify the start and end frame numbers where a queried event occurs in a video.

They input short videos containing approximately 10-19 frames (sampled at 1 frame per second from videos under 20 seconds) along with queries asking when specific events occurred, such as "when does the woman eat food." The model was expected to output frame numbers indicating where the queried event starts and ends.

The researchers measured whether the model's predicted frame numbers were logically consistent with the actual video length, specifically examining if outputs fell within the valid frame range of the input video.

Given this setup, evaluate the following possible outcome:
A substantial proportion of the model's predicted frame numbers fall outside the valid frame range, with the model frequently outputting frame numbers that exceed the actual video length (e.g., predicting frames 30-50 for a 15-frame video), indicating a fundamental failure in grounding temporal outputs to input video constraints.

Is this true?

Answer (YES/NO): YES